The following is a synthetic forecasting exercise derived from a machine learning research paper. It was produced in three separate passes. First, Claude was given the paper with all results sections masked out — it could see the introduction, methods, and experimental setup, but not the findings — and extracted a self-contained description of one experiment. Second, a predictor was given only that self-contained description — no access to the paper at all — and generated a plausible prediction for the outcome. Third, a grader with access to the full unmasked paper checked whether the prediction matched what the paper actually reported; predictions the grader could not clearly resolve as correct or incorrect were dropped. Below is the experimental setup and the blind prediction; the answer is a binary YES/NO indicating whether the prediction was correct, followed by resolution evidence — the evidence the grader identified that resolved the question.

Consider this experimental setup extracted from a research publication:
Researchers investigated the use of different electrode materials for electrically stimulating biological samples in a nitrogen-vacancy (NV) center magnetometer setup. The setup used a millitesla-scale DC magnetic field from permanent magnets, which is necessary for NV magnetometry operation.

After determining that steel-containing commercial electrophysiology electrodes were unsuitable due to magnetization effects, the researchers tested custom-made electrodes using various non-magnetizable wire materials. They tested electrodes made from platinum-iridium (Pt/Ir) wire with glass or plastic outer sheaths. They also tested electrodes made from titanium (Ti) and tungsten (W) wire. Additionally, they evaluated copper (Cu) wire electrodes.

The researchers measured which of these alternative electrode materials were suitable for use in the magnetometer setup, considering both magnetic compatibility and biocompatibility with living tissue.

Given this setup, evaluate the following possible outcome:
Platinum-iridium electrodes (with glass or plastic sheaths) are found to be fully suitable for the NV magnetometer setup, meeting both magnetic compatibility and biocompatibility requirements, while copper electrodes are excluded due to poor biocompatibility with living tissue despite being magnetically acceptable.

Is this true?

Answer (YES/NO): NO